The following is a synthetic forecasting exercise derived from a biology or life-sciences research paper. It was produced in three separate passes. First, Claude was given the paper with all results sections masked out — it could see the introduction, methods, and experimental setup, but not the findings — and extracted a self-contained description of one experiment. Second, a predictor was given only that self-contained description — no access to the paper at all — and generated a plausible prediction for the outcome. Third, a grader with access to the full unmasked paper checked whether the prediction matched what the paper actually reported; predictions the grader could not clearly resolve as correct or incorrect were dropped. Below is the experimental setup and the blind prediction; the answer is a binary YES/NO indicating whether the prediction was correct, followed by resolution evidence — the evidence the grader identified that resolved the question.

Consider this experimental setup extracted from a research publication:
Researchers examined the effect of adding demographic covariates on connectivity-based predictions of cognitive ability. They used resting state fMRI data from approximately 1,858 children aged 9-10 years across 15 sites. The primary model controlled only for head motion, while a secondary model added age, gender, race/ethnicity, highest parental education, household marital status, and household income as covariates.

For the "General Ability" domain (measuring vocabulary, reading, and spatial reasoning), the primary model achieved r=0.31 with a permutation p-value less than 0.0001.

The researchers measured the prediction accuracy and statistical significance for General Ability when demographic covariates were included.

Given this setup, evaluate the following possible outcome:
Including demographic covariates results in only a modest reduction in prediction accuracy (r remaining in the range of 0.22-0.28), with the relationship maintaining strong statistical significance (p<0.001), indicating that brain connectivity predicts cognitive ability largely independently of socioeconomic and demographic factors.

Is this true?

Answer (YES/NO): NO